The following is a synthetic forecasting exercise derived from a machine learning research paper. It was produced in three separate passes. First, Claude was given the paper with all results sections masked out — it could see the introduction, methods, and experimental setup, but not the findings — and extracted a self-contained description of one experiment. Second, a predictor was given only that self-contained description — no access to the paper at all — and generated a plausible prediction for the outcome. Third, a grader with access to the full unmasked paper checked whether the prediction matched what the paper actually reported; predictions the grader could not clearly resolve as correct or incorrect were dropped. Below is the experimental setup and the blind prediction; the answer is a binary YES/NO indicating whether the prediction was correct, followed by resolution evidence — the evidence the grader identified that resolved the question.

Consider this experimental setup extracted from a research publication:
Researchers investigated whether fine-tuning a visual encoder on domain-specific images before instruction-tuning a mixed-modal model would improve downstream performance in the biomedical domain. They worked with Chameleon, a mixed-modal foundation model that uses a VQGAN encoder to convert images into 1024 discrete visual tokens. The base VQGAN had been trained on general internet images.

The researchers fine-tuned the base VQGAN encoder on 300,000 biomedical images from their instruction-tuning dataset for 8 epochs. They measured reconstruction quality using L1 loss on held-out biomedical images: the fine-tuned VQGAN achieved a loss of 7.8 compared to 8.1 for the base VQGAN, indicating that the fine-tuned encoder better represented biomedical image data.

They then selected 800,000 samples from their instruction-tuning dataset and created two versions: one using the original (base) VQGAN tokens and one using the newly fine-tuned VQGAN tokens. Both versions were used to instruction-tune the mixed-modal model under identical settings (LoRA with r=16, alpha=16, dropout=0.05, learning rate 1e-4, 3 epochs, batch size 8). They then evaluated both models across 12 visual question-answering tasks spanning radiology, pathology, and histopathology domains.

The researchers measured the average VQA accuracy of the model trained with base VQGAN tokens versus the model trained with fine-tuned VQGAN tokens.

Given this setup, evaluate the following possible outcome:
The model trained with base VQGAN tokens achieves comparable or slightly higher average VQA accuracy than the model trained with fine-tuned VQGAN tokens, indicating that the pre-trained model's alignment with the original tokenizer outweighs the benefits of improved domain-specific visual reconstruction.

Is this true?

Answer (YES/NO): YES